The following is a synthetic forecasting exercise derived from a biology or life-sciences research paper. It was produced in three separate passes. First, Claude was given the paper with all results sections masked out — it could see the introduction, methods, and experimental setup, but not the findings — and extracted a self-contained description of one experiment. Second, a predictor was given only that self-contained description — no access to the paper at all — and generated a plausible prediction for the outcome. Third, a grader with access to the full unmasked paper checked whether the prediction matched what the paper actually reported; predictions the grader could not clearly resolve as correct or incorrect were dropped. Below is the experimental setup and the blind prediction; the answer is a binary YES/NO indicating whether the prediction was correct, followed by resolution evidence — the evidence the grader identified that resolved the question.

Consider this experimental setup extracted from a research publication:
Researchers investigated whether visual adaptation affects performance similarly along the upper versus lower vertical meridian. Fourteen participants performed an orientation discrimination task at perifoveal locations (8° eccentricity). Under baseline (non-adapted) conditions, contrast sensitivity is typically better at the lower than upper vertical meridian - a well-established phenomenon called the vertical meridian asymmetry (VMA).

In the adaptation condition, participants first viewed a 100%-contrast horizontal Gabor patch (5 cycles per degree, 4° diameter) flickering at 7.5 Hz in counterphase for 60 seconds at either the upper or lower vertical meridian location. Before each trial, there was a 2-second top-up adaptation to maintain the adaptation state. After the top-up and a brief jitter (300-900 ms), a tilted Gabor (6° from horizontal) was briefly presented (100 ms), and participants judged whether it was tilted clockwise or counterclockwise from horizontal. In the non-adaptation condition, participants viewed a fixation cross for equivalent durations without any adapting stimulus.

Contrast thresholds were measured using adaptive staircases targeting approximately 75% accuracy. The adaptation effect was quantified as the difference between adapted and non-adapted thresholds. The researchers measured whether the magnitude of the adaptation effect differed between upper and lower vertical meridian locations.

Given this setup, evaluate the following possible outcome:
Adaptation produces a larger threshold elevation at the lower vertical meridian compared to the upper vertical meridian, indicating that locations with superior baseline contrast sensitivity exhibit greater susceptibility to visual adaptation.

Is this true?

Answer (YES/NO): NO